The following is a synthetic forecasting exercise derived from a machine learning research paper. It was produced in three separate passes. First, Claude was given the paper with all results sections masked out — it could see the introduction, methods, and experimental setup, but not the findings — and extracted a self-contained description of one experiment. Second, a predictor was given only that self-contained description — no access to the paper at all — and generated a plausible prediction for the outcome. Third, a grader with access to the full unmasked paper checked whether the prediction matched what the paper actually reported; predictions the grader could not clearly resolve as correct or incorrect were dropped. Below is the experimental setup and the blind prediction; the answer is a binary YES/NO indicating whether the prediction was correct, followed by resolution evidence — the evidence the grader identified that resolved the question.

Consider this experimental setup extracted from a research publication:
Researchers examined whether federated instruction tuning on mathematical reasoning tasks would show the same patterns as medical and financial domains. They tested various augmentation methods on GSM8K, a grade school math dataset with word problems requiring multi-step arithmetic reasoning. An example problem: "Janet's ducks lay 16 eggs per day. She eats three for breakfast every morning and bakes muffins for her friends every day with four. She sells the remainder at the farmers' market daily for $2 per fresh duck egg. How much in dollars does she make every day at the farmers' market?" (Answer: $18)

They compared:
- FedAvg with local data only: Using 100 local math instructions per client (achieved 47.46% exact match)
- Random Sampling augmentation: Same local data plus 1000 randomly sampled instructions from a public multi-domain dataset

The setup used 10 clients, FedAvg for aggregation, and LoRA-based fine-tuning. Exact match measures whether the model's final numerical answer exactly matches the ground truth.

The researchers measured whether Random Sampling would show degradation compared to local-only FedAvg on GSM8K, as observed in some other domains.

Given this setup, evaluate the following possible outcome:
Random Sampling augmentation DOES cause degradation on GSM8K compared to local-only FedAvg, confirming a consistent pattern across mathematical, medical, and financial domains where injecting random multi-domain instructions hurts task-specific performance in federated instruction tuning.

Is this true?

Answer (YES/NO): NO